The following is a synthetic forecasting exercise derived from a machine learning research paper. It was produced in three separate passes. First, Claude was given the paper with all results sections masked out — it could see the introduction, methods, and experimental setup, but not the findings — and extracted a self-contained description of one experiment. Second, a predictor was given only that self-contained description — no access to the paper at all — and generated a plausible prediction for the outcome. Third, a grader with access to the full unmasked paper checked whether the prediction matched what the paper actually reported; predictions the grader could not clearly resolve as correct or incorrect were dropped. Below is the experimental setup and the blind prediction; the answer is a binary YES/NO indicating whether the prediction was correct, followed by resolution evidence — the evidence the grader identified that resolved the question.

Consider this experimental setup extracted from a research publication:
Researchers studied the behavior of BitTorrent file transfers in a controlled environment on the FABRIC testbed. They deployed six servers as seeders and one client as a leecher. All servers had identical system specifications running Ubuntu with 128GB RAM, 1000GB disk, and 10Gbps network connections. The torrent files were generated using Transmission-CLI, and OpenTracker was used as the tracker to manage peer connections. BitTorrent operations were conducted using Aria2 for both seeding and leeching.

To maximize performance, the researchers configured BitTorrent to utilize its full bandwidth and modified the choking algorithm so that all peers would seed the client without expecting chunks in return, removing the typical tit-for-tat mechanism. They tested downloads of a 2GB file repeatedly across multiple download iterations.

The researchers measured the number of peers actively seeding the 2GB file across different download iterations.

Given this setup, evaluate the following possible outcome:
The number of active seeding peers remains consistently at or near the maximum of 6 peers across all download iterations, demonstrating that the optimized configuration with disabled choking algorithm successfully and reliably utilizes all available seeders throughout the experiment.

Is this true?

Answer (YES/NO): NO